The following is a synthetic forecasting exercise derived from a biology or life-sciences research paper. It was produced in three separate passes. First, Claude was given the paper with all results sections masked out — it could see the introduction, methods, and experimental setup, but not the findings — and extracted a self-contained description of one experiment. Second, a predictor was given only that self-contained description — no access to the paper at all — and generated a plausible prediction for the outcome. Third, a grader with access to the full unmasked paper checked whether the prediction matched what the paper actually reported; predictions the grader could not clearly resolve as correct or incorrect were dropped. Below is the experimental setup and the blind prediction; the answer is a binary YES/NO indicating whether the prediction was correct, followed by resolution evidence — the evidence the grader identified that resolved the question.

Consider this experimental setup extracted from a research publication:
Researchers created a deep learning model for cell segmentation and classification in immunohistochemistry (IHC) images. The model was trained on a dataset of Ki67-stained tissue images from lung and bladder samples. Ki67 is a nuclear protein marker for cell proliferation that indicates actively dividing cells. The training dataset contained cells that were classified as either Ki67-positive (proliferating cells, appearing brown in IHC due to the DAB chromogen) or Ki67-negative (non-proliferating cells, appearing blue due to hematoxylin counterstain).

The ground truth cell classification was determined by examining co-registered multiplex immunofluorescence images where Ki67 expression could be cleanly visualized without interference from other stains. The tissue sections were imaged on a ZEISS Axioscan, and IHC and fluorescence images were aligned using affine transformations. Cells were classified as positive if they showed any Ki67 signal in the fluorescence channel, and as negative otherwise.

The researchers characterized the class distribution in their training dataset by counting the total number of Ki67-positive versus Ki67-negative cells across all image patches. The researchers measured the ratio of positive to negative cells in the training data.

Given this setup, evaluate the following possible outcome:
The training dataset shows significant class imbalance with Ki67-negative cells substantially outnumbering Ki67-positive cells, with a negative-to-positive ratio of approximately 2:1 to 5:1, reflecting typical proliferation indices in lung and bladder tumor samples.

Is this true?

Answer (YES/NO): NO